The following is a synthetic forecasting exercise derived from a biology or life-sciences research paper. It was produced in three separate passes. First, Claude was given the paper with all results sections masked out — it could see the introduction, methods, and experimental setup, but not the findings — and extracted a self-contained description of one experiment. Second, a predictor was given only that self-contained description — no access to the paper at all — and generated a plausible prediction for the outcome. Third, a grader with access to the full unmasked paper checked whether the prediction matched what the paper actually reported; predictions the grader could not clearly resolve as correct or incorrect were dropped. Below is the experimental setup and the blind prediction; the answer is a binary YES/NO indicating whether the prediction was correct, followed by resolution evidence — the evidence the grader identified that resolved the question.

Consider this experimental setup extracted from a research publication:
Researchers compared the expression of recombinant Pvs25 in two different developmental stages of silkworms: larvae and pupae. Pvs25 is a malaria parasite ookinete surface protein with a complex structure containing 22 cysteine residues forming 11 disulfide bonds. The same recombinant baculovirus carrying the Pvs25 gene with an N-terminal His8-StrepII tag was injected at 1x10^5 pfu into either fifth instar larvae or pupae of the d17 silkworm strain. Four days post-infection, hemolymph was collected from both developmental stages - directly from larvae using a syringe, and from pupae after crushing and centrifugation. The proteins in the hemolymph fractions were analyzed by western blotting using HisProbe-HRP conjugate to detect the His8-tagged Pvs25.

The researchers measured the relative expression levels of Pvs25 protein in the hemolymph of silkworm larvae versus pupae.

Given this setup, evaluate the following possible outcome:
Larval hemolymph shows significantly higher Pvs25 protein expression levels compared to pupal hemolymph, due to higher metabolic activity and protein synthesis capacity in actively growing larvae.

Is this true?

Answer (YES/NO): NO